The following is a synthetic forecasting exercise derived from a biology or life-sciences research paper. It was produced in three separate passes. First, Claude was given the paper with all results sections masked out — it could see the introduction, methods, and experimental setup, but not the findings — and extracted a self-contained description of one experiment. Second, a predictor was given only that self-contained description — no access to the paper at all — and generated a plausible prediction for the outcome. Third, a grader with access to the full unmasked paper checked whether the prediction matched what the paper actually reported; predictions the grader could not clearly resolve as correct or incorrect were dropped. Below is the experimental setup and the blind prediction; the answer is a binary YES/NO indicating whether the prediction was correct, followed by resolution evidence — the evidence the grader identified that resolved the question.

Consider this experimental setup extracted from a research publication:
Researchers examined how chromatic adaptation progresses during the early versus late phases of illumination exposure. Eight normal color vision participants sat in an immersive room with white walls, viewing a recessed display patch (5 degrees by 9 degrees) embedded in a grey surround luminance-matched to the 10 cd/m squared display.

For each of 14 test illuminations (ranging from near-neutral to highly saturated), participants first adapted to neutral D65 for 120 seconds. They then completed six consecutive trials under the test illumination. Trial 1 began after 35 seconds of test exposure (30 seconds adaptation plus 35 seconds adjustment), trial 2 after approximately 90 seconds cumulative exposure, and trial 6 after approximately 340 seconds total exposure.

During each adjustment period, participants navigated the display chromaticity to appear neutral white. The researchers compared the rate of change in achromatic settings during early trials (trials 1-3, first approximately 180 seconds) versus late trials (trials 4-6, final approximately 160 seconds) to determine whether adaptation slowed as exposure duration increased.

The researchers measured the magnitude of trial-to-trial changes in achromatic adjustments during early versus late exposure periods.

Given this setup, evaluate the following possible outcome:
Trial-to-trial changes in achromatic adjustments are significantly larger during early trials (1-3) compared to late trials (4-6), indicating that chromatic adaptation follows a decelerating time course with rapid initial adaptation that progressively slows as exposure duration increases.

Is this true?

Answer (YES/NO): YES